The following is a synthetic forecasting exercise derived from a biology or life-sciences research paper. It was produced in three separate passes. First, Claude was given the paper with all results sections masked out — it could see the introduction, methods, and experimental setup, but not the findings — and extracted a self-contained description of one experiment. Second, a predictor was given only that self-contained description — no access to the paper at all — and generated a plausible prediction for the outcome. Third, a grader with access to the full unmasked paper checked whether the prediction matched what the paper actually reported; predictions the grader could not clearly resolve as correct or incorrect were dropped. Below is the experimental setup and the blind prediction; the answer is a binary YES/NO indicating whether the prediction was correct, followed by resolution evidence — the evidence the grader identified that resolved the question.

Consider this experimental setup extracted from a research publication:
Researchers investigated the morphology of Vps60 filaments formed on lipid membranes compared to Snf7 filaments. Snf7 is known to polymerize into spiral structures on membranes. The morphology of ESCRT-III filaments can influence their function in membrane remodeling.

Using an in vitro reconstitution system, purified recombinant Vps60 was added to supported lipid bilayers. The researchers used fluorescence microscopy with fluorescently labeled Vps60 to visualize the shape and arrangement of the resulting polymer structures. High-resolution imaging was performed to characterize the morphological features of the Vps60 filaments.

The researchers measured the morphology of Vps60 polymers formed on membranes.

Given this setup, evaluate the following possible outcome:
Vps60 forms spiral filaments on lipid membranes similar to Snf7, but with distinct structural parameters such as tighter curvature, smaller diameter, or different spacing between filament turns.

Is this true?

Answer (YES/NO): NO